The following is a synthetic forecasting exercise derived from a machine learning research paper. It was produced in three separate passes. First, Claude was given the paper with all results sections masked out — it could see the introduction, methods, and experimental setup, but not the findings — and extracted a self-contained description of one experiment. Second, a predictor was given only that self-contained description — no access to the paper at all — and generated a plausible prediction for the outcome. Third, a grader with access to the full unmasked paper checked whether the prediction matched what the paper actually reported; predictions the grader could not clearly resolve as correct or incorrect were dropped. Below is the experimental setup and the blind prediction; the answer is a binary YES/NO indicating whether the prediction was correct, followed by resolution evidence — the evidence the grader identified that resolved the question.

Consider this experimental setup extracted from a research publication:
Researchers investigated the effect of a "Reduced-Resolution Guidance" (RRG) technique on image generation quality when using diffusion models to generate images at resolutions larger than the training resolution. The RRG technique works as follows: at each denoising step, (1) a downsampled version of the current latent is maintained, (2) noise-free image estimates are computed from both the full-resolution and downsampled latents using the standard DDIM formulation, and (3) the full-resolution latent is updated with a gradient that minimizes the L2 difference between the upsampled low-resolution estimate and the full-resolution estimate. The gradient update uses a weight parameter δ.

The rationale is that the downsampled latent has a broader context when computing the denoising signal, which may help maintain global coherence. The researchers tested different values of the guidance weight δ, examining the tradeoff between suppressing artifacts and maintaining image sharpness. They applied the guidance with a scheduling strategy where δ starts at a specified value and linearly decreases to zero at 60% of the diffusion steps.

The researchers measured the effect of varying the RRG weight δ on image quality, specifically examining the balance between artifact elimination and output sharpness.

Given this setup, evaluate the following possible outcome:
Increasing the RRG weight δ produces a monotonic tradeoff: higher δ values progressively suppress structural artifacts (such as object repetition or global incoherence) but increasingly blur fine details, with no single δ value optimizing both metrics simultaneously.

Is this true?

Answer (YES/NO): YES